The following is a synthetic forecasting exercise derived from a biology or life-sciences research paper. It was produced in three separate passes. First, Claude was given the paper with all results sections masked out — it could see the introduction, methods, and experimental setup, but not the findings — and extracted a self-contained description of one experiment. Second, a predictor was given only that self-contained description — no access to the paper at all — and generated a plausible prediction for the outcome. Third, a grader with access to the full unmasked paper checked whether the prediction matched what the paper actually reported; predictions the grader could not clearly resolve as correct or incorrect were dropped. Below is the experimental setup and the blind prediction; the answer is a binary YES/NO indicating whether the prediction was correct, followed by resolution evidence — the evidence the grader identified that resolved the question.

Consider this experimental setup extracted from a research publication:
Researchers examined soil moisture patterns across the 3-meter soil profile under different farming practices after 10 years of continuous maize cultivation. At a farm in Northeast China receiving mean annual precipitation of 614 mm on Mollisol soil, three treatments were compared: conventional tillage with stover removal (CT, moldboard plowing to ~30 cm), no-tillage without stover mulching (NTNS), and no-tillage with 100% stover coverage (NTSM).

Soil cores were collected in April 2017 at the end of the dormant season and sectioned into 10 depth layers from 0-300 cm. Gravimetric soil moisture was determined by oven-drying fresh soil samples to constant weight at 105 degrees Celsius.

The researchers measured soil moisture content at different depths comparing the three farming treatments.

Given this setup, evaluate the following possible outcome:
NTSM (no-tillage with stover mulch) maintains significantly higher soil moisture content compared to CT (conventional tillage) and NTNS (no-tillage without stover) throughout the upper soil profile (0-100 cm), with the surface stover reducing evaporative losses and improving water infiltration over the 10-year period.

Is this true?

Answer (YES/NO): NO